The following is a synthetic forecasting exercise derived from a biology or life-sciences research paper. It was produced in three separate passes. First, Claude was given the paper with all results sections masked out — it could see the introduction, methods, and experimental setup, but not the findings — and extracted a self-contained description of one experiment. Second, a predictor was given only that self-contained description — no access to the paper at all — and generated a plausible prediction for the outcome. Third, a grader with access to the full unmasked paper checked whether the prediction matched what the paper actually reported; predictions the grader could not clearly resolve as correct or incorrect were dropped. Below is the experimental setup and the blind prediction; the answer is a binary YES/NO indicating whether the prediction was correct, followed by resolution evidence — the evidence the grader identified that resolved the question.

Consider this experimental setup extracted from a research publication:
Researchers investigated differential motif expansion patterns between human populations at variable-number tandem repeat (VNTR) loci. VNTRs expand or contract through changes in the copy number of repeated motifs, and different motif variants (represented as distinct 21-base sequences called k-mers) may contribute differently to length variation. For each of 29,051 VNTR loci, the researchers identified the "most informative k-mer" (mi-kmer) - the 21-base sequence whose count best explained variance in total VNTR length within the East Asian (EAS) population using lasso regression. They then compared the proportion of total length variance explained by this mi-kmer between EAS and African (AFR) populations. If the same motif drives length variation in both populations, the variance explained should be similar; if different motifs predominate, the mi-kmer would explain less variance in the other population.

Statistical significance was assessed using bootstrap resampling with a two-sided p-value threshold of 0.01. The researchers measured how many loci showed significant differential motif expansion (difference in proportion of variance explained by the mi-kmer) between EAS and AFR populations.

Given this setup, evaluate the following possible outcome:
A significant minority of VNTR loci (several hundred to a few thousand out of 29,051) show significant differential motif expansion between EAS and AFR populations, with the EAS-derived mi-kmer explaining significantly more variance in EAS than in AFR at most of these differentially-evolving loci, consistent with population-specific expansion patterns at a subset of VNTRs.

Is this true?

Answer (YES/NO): YES